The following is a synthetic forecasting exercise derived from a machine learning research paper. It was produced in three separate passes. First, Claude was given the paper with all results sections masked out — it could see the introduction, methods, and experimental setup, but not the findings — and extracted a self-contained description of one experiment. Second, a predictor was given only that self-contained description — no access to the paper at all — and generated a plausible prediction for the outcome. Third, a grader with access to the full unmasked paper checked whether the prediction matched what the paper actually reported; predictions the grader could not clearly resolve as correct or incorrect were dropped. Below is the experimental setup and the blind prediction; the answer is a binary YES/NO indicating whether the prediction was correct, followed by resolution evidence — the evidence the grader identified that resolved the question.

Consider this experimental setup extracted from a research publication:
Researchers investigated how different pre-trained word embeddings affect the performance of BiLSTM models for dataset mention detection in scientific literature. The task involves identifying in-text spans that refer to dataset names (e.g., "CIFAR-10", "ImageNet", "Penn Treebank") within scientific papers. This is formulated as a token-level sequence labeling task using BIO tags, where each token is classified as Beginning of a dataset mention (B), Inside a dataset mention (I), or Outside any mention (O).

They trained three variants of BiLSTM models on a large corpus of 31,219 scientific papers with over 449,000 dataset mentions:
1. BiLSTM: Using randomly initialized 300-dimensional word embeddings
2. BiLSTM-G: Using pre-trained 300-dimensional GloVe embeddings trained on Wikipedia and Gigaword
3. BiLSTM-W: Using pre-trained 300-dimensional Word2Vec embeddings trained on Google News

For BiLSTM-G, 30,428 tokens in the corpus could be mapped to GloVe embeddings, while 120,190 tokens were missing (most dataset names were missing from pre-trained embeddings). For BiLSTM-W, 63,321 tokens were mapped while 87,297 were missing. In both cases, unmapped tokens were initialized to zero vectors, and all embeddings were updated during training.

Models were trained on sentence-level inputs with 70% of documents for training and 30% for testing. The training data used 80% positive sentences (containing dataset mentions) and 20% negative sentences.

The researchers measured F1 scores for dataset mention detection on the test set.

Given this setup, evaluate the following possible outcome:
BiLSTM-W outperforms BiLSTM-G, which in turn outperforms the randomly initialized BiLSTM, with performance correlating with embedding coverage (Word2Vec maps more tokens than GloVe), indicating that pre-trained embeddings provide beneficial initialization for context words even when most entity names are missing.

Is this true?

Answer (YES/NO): NO